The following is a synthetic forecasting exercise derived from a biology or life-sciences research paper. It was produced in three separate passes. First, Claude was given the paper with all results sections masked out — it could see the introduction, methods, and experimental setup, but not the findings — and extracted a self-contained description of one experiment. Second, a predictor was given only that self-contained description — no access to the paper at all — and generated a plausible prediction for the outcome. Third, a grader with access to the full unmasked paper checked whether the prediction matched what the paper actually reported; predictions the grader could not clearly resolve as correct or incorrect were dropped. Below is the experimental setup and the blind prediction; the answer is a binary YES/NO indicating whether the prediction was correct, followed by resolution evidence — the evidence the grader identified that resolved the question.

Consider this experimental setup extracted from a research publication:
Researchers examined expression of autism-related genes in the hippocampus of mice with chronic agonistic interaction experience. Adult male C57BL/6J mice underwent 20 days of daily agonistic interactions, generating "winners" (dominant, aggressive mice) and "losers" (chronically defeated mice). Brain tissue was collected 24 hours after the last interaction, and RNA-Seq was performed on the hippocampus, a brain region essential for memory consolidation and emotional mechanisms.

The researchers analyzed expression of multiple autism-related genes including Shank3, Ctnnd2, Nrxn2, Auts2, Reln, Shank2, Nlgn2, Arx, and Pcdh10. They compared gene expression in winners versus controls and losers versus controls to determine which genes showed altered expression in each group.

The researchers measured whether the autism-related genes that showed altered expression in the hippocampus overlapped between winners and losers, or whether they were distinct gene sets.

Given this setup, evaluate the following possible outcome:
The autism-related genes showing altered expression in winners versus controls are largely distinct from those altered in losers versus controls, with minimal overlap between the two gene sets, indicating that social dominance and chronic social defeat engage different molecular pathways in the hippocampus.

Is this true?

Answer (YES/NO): YES